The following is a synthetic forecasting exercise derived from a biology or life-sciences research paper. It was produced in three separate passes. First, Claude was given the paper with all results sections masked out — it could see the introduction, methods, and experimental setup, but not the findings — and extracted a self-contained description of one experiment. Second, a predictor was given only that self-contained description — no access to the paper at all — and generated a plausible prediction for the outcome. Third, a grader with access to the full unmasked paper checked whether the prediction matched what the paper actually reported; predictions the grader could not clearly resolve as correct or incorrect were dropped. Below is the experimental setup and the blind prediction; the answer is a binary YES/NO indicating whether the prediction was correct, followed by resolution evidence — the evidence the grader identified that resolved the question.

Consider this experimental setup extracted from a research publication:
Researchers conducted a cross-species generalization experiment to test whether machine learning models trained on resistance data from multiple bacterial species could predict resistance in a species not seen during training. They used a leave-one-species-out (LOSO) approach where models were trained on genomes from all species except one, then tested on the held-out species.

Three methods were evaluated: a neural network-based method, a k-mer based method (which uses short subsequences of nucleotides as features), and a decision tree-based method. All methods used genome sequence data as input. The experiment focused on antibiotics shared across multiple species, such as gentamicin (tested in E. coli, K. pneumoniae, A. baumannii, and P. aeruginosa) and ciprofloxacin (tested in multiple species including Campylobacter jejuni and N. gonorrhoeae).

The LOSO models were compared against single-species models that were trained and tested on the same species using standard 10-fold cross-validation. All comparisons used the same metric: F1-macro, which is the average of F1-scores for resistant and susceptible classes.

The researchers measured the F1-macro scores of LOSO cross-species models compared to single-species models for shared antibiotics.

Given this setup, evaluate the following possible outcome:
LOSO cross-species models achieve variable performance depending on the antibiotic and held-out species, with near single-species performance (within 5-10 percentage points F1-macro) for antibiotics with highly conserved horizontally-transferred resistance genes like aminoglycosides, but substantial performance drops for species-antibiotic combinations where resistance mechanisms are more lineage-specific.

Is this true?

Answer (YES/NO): NO